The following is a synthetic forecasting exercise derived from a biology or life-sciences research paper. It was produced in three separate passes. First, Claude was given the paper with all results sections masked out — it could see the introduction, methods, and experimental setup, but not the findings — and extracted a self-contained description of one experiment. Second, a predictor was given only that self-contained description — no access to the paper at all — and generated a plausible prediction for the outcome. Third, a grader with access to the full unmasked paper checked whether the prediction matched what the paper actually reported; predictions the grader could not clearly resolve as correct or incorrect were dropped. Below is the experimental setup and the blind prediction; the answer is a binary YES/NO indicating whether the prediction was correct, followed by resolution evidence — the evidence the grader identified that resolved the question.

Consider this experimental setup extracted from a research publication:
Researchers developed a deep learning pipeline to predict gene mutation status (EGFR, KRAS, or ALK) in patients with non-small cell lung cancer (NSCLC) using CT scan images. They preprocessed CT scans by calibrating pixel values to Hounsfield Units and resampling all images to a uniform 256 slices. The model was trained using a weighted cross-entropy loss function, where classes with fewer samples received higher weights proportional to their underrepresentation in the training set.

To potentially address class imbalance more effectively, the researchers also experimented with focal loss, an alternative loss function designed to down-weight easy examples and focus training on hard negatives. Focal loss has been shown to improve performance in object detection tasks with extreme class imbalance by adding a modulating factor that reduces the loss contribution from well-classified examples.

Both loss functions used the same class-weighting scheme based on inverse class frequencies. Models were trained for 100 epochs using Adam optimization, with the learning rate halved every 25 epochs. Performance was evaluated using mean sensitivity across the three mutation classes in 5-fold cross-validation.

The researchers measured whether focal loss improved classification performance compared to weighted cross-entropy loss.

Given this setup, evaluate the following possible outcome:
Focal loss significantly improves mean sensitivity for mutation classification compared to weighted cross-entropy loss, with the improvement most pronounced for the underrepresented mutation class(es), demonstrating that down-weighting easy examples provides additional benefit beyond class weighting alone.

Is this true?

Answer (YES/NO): NO